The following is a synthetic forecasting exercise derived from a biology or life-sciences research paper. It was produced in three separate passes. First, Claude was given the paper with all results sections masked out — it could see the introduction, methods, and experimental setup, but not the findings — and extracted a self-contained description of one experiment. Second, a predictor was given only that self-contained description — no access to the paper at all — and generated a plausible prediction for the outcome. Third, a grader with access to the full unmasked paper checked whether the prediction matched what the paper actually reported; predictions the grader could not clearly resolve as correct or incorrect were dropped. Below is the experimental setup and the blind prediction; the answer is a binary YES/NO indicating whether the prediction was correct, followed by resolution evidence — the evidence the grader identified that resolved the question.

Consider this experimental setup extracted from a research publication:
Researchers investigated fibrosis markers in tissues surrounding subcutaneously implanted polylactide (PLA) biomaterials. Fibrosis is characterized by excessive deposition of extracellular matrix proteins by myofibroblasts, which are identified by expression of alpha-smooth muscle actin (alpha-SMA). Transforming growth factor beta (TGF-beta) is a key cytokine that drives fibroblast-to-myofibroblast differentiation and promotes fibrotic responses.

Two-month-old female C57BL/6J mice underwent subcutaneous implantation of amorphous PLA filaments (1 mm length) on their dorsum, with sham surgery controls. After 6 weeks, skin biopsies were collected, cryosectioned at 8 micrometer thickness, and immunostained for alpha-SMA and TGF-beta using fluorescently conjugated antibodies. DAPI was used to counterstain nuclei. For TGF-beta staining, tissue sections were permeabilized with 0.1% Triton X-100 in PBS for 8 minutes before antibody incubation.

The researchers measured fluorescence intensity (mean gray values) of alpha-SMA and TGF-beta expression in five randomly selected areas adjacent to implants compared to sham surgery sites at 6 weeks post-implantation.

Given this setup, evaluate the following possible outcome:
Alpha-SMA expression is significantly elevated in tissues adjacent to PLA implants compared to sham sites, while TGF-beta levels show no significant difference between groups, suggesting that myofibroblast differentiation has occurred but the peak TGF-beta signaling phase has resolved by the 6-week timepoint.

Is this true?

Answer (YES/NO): NO